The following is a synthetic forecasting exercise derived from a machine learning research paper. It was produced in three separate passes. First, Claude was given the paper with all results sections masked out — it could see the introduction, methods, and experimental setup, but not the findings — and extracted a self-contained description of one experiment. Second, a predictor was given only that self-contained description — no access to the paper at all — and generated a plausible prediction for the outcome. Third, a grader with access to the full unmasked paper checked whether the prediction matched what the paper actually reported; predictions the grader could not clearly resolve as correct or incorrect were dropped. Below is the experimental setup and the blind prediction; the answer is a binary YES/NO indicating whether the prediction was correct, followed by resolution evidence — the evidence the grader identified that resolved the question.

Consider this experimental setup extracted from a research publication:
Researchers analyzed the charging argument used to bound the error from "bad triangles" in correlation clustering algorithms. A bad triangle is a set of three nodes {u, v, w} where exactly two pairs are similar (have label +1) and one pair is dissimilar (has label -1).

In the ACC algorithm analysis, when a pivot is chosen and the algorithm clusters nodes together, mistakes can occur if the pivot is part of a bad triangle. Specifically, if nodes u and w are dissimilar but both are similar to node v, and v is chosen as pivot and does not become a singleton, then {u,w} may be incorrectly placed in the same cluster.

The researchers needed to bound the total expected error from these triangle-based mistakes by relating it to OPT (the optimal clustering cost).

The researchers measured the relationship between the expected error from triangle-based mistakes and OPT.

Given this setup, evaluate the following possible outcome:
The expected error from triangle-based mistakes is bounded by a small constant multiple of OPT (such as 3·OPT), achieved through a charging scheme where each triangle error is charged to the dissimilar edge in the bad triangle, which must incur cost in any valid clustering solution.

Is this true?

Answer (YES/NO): NO